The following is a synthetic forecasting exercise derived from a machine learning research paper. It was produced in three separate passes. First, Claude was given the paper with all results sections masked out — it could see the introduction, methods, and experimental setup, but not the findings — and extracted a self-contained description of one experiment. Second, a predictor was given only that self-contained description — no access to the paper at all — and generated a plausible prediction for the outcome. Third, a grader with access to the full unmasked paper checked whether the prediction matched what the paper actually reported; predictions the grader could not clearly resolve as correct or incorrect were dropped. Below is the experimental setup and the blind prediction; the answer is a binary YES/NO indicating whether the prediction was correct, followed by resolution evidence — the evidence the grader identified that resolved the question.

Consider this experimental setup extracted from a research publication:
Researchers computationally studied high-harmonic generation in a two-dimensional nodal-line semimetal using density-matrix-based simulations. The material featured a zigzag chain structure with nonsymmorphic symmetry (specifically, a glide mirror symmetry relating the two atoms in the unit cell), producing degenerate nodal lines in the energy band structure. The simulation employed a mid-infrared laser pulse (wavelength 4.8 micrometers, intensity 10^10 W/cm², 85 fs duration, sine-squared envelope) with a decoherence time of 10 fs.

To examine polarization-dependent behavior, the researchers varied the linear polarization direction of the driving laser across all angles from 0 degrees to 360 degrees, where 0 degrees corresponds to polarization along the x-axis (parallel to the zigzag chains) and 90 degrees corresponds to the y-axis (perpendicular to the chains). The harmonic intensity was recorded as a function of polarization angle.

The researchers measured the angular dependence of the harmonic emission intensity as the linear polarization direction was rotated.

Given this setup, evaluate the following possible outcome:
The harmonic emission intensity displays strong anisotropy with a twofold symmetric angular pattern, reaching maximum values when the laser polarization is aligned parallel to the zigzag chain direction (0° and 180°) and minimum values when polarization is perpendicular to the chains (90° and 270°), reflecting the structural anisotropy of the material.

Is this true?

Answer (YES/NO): NO